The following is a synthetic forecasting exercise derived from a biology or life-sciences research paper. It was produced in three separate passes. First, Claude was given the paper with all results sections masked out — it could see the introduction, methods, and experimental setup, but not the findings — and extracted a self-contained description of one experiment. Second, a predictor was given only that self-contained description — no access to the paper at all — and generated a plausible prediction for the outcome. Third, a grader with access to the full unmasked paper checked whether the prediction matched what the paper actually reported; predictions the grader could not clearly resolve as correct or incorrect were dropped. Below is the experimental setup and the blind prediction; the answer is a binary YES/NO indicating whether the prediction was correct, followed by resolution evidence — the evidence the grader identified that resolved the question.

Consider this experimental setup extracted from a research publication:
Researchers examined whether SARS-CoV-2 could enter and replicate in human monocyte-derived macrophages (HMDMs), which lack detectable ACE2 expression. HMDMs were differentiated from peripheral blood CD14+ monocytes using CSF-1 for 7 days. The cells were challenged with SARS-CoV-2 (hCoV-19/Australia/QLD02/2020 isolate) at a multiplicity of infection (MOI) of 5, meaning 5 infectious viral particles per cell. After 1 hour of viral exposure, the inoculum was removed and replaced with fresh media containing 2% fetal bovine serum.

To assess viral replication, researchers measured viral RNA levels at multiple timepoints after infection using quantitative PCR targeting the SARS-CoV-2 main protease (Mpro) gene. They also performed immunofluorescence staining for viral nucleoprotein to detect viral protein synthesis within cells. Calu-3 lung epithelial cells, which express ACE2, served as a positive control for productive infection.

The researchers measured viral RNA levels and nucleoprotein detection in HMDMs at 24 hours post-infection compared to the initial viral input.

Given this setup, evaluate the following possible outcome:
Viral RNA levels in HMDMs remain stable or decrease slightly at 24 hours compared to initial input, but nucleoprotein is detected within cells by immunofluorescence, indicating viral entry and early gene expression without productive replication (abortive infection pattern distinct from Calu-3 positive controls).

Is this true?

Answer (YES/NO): NO